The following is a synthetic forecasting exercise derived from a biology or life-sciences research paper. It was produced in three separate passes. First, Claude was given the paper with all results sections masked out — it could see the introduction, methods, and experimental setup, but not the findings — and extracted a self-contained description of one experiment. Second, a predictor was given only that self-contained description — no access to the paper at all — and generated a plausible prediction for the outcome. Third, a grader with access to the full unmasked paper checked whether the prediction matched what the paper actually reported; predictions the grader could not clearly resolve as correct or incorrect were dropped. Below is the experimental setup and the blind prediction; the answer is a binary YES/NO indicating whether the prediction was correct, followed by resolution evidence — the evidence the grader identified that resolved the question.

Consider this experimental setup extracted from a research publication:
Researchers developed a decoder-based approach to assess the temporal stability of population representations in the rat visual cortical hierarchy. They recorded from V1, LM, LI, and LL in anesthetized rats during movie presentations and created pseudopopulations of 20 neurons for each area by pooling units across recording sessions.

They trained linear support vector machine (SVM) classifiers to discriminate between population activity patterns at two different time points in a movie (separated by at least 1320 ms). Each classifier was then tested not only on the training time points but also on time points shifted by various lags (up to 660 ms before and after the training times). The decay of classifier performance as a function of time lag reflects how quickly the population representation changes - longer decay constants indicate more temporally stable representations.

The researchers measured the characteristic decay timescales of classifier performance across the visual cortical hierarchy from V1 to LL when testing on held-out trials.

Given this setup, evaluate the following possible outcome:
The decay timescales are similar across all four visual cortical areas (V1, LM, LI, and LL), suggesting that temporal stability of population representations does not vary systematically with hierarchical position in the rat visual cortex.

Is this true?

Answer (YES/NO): NO